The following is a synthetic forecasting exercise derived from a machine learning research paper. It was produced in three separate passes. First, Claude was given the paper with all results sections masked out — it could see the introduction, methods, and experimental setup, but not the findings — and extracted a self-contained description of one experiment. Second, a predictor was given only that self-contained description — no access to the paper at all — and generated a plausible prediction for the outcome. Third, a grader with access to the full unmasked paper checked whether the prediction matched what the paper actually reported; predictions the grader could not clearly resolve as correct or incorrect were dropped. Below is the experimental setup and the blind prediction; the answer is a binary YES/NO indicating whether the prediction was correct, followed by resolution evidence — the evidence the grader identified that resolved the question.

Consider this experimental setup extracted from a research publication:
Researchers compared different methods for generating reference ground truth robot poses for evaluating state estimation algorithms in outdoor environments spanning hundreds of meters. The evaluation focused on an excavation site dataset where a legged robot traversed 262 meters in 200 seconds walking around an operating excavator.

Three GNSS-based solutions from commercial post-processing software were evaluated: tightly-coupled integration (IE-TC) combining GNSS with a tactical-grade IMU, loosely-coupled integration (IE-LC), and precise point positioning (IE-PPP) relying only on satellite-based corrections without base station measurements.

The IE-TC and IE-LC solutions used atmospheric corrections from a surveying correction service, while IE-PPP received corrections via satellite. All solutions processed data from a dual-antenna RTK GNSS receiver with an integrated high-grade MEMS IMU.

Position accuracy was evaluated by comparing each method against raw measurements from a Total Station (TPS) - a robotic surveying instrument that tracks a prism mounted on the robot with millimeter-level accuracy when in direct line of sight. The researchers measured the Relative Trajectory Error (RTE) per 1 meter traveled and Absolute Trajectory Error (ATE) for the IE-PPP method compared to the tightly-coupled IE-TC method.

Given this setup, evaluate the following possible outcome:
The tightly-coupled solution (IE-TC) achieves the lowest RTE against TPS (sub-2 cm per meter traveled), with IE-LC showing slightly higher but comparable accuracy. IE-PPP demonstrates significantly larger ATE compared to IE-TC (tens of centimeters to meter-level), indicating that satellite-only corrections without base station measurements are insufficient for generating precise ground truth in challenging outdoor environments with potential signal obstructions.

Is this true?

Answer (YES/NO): NO